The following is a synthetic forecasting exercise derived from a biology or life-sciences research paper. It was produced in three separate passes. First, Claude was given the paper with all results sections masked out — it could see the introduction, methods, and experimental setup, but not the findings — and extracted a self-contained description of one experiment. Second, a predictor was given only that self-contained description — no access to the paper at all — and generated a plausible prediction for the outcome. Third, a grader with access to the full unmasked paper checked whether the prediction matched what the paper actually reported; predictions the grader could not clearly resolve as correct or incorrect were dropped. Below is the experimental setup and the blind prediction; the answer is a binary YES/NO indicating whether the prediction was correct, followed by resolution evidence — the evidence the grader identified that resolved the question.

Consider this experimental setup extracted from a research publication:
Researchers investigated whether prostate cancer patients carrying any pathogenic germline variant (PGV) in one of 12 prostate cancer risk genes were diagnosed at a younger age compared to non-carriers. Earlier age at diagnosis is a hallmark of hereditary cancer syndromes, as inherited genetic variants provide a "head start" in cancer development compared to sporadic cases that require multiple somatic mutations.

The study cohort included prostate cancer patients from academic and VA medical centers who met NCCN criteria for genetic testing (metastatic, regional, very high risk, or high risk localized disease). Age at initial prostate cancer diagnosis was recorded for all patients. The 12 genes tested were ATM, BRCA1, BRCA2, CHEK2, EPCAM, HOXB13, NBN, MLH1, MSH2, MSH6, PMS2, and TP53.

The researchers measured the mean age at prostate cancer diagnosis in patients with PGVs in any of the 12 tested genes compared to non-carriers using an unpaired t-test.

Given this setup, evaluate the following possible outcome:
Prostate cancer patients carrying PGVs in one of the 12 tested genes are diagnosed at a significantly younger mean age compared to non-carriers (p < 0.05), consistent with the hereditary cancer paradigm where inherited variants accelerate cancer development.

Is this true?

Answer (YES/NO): NO